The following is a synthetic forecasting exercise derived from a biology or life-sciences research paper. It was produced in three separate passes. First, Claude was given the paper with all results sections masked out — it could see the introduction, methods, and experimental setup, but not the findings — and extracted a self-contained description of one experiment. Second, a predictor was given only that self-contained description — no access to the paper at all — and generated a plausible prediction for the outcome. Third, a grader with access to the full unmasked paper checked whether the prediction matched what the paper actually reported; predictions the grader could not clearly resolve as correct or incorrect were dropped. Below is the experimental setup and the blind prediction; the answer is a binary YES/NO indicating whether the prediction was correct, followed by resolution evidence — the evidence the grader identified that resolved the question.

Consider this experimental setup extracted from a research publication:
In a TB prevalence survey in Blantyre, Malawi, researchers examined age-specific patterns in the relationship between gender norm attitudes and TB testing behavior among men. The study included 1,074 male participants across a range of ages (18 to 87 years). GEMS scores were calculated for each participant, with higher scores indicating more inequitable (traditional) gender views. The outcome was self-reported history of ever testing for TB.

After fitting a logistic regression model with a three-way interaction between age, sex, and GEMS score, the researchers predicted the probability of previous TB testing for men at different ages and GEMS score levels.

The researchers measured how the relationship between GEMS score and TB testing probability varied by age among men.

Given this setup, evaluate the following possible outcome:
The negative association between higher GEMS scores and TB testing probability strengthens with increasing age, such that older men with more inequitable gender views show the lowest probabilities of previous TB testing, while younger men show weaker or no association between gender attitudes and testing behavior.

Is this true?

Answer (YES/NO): NO